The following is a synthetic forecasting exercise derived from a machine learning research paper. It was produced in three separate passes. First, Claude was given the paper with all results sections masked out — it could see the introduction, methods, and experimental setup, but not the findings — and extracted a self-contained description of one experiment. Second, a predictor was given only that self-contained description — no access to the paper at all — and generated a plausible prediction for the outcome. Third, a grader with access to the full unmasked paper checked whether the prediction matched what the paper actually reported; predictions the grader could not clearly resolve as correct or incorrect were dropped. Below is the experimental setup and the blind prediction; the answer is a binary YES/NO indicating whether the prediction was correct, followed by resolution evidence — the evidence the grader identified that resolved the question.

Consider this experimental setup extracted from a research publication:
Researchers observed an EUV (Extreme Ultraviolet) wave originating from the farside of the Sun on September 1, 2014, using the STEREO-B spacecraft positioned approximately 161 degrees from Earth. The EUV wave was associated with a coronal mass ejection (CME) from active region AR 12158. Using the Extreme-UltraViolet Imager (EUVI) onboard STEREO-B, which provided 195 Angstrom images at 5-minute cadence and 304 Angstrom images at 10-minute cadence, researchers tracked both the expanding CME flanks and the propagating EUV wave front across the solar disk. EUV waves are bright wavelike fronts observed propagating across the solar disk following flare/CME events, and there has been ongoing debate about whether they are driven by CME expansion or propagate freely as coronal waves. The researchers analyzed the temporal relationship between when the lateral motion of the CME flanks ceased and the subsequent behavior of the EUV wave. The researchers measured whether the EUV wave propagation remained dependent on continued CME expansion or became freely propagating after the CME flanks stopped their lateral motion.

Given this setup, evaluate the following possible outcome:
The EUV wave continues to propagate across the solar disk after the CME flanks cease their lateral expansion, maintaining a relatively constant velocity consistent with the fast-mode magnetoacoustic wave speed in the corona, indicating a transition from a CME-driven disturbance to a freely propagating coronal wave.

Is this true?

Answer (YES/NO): YES